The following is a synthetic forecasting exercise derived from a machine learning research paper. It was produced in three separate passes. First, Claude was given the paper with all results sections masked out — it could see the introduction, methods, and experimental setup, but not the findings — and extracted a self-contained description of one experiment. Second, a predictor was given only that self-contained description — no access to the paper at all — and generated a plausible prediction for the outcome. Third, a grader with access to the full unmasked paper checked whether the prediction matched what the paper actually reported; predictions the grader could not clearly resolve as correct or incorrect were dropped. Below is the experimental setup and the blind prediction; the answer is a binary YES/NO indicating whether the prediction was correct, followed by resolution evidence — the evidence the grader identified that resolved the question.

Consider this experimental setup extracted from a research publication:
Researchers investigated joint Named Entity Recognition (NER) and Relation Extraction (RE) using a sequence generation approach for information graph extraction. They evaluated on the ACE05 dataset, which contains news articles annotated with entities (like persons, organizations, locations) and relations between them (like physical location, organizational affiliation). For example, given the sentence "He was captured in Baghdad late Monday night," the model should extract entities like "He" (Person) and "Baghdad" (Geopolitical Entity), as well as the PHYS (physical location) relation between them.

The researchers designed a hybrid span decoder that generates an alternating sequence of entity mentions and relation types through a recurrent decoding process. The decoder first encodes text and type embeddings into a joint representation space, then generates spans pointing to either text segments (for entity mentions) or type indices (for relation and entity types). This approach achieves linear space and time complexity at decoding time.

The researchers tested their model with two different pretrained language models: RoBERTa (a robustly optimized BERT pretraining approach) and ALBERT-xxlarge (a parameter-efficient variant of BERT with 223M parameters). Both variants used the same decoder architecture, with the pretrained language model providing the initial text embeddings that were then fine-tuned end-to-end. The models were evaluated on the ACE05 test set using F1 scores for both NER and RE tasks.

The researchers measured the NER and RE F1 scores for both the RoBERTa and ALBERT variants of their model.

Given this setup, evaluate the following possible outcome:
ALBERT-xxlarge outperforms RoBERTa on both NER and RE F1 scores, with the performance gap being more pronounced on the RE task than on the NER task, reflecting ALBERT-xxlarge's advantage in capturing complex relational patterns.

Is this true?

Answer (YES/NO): NO